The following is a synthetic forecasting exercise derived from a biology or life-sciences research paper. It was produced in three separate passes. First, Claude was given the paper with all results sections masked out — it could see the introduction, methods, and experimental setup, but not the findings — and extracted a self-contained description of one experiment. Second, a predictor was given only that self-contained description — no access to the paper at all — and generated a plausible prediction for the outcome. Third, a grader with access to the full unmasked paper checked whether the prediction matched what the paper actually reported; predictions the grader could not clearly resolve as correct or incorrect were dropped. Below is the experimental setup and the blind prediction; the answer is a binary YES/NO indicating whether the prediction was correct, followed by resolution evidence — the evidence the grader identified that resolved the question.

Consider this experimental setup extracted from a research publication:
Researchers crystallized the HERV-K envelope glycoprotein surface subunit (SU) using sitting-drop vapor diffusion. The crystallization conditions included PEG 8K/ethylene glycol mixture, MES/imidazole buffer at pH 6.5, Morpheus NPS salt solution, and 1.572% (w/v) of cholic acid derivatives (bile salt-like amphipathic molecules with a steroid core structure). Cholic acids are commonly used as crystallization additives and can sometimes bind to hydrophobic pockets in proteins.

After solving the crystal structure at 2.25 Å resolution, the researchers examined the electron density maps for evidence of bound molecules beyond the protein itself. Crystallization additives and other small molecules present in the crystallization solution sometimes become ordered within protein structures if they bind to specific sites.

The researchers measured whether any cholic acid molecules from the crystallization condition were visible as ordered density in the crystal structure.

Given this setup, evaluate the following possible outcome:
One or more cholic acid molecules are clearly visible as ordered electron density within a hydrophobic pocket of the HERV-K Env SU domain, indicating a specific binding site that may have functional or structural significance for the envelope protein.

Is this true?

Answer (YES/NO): YES